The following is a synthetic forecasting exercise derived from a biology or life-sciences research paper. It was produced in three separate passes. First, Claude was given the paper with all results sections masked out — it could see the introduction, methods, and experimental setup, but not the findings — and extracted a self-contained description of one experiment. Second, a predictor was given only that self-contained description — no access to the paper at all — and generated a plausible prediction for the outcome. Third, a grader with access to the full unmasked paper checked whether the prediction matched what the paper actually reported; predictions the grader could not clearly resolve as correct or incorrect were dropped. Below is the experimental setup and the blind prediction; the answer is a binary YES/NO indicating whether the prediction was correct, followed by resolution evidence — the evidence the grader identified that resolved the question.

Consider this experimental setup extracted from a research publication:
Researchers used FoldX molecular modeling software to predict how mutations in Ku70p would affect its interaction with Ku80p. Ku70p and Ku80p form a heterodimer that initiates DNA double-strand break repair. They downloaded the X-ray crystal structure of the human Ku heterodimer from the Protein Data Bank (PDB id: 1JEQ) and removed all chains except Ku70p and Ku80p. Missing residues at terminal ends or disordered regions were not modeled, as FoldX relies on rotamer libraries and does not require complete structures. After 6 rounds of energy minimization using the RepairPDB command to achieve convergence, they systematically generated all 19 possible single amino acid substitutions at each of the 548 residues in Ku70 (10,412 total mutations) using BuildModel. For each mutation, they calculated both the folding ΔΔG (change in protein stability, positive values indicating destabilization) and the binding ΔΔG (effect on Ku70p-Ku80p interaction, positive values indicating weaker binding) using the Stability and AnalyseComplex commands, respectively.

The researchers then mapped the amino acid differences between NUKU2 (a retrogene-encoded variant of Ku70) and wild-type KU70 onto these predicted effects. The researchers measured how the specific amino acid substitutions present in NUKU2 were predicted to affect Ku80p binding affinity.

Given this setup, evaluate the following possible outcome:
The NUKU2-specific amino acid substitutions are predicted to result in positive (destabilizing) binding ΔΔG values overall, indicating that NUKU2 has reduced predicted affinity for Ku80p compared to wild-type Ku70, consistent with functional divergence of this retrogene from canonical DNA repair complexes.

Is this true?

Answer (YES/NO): YES